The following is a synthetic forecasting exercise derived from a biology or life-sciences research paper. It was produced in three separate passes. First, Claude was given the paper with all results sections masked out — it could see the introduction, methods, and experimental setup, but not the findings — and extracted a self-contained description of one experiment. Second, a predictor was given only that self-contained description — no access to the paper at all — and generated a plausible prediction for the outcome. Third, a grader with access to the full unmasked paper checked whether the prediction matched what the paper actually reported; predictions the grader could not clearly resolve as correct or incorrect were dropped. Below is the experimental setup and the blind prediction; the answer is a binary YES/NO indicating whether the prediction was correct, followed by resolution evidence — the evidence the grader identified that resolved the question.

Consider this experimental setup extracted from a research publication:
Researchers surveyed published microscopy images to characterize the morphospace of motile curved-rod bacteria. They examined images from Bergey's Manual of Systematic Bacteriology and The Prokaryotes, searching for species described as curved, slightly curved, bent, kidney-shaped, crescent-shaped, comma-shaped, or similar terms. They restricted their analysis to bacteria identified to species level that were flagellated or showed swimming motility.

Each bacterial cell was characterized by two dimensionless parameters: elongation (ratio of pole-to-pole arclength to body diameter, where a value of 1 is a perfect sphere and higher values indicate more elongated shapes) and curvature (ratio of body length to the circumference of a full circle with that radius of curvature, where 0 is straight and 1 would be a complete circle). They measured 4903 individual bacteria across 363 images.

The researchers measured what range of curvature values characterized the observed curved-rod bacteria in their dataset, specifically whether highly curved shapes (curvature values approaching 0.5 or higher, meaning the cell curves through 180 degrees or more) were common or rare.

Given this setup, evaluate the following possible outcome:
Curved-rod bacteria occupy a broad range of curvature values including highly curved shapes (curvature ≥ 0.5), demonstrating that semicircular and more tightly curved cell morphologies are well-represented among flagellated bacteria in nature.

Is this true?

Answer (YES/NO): NO